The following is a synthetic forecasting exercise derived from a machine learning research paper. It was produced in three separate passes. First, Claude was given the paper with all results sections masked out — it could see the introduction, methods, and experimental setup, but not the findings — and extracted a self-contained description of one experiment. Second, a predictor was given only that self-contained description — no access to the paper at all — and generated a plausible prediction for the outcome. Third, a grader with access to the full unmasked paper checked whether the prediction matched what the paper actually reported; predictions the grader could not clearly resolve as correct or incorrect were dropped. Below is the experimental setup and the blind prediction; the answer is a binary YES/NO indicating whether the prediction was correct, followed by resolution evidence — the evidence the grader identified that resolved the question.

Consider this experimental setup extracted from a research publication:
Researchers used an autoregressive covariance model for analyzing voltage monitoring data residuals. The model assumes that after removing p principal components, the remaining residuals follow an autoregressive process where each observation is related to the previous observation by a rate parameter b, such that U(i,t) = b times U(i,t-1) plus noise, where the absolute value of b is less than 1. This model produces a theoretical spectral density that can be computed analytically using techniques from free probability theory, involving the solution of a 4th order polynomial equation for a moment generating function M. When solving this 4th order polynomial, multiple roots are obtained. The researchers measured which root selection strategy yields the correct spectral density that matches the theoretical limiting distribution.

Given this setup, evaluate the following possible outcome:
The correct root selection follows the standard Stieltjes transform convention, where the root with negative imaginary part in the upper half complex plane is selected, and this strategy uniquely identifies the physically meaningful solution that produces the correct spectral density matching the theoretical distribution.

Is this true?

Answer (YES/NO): NO